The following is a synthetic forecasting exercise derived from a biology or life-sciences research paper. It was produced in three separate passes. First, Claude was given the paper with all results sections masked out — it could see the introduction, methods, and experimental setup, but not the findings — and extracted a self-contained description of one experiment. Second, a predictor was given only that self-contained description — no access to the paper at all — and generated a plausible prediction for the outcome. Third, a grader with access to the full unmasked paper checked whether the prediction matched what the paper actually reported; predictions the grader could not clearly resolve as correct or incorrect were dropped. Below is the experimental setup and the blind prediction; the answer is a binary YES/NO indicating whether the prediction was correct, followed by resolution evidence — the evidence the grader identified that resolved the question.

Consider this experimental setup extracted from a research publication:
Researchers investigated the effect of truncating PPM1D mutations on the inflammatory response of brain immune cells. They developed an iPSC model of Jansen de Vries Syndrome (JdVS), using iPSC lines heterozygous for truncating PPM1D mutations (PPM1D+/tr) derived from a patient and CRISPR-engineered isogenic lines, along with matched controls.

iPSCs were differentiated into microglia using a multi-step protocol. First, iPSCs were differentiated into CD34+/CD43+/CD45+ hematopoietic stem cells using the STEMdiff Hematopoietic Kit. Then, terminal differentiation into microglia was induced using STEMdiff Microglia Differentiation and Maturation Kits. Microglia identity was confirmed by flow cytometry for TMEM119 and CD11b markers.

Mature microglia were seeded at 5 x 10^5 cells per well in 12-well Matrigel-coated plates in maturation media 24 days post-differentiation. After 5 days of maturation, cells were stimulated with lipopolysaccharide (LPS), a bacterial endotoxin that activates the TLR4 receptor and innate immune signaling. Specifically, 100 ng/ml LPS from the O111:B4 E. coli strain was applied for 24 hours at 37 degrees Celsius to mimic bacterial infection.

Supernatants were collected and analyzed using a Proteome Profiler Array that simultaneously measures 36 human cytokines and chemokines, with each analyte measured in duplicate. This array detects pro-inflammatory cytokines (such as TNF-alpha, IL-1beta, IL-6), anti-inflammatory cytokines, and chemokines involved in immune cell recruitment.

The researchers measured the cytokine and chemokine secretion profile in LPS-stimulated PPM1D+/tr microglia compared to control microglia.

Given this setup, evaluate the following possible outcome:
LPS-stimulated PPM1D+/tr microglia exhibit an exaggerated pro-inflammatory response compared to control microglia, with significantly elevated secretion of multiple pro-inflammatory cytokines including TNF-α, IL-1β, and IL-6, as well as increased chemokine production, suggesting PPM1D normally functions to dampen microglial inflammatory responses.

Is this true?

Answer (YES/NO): NO